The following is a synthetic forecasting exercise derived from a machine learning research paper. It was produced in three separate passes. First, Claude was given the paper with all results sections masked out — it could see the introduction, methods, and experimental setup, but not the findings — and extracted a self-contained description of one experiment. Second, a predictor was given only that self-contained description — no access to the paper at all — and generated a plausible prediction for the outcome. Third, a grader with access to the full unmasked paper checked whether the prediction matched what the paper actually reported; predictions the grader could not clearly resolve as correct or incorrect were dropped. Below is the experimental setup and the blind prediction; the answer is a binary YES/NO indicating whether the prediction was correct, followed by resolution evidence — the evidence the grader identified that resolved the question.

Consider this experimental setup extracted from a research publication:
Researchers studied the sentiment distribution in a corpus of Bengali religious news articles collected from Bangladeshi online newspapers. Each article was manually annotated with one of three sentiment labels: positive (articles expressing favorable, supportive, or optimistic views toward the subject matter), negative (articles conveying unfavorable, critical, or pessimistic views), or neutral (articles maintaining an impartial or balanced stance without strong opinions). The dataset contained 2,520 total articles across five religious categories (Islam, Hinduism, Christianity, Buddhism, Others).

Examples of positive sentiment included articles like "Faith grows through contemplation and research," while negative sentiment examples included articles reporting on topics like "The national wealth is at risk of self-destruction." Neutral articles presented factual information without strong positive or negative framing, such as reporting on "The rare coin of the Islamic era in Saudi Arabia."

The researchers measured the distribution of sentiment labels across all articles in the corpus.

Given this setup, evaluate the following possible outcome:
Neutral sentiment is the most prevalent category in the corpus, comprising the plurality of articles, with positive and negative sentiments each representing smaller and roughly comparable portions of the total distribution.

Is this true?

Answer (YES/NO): NO